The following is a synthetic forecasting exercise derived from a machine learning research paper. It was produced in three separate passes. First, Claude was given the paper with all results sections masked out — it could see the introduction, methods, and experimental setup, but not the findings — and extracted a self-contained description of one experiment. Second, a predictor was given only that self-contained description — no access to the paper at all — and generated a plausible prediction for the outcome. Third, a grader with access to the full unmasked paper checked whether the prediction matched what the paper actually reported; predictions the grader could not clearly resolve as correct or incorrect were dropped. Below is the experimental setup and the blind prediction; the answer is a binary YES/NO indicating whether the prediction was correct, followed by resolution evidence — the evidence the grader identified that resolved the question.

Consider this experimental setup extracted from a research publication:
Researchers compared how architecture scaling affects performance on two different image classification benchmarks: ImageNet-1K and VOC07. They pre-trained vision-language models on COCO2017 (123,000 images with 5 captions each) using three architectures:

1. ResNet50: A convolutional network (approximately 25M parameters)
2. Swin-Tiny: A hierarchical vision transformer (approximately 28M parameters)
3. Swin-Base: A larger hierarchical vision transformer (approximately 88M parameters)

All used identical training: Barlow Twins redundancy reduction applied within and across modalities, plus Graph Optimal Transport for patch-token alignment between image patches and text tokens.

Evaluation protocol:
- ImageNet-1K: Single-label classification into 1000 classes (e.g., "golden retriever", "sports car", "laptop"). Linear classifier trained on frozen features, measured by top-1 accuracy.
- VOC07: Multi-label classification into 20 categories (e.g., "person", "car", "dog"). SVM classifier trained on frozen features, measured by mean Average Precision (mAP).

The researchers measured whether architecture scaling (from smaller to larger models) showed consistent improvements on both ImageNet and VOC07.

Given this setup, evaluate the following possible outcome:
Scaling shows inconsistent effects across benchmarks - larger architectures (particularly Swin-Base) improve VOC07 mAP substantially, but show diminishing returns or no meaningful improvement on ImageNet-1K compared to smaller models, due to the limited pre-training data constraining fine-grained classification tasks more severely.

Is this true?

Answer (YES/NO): NO